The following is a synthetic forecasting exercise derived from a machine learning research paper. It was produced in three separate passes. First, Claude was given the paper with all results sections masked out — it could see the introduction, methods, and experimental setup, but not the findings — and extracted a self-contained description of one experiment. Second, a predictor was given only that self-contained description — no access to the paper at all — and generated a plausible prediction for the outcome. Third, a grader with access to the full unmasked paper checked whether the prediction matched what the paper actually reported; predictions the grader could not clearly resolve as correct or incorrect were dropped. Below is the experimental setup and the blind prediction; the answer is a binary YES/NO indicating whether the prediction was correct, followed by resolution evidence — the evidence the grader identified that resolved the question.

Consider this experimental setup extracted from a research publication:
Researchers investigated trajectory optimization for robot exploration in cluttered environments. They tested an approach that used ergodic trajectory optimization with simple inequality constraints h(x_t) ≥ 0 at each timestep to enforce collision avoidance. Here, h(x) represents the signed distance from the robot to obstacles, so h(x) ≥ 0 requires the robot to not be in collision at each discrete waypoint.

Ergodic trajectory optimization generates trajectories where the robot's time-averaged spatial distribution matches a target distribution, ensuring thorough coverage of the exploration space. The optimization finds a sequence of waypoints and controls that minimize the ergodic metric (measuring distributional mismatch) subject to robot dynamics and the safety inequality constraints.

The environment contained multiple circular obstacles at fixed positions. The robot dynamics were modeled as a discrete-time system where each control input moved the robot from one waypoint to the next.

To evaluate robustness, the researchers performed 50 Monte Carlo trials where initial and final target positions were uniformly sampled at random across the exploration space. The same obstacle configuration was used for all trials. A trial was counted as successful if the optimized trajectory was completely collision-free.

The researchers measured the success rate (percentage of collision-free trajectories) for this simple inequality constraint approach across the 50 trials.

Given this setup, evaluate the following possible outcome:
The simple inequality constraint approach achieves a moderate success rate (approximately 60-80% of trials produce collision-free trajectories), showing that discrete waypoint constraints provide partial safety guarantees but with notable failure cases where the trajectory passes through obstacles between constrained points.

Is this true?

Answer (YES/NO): NO